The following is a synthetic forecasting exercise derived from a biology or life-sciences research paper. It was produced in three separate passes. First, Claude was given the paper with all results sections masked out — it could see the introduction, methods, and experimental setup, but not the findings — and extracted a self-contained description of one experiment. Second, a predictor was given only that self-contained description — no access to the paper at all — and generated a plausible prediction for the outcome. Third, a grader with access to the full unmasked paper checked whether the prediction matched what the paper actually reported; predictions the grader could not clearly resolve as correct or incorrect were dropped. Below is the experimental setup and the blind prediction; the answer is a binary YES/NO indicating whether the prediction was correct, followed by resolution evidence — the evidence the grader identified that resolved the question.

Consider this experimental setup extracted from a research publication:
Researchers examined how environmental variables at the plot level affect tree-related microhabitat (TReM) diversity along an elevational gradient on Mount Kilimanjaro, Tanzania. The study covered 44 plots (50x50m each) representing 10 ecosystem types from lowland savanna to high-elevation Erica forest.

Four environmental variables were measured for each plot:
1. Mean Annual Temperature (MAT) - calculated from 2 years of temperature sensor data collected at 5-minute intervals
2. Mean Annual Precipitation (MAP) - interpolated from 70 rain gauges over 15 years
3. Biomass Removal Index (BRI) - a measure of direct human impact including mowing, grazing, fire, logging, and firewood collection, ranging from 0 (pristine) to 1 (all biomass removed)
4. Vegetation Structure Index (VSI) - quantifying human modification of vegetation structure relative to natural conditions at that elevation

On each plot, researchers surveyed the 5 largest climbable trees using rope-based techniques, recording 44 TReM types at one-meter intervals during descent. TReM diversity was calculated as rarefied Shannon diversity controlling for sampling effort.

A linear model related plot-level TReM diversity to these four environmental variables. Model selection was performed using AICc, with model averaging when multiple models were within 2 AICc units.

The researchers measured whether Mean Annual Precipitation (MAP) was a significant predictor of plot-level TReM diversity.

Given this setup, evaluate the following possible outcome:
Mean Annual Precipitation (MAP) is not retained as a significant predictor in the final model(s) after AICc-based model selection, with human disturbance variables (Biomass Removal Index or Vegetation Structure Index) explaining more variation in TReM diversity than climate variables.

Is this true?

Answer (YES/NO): NO